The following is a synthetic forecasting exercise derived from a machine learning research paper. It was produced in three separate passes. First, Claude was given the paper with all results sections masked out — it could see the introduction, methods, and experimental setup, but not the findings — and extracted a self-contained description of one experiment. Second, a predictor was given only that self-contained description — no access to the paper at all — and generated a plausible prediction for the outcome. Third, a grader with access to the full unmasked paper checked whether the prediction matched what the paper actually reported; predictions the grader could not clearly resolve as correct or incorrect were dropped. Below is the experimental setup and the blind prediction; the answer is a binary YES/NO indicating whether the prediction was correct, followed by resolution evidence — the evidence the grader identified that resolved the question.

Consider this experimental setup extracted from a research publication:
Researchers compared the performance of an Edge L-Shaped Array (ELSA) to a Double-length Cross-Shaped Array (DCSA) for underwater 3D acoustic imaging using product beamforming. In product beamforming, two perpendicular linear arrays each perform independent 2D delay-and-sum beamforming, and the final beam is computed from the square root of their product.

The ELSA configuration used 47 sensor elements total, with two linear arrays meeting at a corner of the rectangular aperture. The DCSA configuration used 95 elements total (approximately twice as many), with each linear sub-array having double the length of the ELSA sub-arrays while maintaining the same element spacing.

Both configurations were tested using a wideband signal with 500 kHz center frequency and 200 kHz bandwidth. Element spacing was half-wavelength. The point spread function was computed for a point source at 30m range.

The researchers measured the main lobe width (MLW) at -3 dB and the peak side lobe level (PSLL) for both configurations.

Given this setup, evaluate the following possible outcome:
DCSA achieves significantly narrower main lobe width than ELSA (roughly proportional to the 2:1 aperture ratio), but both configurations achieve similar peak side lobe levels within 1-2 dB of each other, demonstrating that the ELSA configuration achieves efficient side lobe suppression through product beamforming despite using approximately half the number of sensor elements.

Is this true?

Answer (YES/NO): NO